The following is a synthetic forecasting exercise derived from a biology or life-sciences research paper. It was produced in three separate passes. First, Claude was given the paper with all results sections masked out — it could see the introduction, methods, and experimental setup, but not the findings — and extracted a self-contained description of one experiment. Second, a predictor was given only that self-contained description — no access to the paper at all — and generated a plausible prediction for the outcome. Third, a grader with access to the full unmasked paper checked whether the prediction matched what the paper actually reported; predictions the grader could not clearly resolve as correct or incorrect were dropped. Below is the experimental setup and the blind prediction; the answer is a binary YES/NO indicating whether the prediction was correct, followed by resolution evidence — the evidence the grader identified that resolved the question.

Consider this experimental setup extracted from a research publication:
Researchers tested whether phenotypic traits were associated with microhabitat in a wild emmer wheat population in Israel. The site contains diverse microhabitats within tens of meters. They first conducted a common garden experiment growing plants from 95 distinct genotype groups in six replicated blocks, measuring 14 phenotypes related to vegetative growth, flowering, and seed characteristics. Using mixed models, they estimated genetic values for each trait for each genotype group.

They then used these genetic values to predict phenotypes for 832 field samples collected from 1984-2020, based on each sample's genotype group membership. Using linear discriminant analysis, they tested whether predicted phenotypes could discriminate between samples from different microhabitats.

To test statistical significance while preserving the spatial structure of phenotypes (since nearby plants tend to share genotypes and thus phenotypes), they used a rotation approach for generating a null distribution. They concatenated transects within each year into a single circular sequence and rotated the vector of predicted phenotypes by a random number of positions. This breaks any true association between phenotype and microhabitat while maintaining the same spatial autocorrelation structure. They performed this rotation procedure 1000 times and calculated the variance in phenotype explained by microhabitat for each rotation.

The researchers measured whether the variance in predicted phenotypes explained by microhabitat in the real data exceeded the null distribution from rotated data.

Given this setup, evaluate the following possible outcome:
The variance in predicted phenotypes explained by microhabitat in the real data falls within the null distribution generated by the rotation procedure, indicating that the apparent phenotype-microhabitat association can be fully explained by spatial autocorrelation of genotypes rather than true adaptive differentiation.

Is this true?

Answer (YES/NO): NO